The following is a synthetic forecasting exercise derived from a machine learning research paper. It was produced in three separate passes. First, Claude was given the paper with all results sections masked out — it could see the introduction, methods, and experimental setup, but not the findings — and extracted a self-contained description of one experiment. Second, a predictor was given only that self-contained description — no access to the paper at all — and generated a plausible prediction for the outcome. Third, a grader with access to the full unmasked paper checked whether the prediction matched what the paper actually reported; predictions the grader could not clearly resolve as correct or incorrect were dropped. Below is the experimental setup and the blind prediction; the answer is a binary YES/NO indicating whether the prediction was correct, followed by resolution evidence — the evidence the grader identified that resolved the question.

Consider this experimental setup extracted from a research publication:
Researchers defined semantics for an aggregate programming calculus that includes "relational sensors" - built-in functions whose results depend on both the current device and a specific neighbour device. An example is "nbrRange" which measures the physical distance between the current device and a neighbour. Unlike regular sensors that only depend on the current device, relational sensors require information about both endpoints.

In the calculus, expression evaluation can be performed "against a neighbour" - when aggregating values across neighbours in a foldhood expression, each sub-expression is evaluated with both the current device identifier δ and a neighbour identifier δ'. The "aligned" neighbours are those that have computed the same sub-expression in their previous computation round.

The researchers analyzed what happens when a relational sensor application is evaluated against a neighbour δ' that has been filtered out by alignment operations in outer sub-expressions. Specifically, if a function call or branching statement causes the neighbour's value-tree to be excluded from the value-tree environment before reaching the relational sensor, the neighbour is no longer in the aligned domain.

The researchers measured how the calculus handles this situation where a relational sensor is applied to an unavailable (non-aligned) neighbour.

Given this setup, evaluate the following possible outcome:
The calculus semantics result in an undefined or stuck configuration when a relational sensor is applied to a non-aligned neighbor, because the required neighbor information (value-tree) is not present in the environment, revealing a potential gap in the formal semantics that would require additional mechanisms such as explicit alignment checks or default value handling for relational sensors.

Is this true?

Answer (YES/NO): NO